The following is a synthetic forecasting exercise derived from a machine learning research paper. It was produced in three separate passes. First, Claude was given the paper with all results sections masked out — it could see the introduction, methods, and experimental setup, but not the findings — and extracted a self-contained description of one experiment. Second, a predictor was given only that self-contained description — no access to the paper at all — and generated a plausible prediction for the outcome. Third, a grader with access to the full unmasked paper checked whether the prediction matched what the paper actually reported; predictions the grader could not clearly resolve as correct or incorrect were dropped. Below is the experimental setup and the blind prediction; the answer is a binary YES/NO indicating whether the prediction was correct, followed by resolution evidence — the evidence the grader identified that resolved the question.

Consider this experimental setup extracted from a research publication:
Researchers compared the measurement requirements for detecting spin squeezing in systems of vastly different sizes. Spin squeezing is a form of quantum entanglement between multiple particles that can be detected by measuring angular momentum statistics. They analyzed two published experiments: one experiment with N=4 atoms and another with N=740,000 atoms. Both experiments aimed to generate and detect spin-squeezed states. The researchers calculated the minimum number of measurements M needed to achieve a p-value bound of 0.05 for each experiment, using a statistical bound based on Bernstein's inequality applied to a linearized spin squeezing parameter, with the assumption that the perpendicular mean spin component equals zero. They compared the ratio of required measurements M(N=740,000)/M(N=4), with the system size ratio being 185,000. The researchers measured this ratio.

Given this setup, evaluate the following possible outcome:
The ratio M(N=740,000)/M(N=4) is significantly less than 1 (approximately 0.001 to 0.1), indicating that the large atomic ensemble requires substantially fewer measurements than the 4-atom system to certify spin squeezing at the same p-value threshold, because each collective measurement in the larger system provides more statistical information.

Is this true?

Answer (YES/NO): NO